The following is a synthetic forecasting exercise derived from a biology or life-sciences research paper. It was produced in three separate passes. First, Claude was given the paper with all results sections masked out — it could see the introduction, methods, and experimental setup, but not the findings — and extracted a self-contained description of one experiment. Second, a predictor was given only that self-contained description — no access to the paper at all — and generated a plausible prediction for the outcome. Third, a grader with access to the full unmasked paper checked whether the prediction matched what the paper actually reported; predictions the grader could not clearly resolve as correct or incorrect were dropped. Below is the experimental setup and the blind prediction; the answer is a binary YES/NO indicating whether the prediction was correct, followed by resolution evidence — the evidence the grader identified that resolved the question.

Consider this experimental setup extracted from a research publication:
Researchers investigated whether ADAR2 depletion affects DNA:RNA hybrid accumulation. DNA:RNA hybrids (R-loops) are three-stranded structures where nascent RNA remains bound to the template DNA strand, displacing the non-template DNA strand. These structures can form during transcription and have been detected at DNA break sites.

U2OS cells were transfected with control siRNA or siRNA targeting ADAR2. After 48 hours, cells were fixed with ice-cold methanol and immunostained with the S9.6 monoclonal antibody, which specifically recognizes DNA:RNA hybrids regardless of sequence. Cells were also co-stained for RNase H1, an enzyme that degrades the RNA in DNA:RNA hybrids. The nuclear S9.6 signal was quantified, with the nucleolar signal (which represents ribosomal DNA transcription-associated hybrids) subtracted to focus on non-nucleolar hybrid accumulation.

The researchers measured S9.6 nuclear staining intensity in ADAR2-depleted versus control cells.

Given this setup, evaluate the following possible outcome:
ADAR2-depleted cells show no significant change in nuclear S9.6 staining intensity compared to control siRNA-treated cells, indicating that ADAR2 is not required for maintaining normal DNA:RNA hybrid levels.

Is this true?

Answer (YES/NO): NO